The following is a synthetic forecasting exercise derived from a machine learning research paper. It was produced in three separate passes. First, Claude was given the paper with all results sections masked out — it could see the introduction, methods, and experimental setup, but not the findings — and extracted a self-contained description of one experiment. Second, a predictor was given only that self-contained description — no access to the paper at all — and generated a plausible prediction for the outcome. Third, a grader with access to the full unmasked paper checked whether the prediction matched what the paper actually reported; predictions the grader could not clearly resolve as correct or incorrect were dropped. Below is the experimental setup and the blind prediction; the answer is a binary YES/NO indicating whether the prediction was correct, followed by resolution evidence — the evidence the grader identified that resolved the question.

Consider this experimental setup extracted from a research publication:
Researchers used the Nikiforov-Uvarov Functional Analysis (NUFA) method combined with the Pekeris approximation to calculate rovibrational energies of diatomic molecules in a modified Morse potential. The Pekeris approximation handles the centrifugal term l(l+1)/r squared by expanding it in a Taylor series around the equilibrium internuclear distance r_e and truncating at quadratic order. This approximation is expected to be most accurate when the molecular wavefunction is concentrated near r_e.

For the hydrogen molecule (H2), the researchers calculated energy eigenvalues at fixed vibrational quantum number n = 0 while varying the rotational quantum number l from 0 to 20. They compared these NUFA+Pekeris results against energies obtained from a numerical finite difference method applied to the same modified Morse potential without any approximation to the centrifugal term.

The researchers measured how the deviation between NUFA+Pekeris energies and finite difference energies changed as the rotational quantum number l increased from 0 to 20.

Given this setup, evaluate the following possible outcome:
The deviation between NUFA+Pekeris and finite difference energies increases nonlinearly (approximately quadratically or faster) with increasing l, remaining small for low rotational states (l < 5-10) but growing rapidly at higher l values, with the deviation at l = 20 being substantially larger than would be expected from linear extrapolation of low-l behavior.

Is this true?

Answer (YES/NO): YES